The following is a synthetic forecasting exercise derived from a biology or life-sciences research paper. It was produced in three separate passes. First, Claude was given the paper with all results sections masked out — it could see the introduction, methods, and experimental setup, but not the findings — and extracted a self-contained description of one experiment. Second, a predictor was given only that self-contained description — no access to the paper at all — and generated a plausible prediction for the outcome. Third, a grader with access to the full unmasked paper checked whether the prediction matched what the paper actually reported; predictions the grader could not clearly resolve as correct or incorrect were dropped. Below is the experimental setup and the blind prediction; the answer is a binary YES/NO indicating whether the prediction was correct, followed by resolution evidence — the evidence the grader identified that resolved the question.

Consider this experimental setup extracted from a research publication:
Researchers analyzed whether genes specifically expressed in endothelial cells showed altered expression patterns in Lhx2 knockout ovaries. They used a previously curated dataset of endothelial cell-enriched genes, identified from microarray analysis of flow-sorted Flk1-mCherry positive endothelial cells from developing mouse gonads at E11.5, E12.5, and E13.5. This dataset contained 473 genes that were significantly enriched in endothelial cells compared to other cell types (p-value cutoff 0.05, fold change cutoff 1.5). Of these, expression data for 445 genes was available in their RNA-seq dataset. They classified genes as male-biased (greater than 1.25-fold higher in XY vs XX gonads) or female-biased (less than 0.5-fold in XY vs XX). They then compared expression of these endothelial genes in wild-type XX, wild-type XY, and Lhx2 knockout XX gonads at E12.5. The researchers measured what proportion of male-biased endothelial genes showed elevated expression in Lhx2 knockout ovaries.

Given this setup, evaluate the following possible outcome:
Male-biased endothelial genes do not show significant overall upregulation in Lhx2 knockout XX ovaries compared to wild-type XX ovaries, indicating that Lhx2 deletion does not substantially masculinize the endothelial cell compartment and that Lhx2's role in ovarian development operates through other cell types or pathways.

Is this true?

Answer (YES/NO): NO